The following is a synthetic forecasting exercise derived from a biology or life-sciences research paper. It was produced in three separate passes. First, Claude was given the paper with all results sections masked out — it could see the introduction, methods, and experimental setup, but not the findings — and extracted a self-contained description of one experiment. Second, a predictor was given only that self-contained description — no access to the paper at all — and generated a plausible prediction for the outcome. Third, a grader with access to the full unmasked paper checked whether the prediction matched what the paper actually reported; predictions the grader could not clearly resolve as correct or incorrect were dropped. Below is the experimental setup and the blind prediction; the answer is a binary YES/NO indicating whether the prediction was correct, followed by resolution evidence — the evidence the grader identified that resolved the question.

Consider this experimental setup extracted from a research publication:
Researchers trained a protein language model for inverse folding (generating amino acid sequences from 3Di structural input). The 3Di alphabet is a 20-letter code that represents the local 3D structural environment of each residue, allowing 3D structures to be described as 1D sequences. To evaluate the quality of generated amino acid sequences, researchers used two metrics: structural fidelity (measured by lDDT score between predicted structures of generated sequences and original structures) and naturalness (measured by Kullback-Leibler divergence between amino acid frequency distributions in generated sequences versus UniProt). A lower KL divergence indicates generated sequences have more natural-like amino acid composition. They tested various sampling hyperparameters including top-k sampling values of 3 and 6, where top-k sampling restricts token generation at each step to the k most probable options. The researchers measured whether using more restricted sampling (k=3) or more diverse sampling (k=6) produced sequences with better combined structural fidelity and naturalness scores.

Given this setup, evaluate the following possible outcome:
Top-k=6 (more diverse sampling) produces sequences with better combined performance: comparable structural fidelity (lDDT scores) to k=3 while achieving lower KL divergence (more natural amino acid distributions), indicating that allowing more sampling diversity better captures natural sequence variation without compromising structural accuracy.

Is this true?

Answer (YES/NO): NO